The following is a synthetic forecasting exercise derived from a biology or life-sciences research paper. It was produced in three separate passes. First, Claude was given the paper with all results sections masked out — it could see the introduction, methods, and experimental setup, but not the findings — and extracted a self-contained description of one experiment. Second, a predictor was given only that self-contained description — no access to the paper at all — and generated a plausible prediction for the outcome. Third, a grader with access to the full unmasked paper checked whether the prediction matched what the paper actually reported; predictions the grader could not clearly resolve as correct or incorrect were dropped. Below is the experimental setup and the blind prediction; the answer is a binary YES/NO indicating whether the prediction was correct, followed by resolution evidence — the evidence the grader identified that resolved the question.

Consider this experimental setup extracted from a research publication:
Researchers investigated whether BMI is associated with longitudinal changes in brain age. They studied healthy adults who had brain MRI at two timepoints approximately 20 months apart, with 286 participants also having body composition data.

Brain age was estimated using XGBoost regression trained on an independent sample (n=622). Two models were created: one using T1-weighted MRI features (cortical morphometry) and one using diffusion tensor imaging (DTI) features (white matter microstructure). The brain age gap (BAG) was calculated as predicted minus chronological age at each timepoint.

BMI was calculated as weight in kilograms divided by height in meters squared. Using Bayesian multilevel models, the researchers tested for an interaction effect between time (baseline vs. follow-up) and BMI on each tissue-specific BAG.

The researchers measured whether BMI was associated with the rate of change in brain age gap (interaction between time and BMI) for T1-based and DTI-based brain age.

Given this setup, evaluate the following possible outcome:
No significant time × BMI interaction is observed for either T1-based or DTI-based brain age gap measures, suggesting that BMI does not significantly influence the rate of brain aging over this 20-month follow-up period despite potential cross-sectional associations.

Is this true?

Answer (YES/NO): YES